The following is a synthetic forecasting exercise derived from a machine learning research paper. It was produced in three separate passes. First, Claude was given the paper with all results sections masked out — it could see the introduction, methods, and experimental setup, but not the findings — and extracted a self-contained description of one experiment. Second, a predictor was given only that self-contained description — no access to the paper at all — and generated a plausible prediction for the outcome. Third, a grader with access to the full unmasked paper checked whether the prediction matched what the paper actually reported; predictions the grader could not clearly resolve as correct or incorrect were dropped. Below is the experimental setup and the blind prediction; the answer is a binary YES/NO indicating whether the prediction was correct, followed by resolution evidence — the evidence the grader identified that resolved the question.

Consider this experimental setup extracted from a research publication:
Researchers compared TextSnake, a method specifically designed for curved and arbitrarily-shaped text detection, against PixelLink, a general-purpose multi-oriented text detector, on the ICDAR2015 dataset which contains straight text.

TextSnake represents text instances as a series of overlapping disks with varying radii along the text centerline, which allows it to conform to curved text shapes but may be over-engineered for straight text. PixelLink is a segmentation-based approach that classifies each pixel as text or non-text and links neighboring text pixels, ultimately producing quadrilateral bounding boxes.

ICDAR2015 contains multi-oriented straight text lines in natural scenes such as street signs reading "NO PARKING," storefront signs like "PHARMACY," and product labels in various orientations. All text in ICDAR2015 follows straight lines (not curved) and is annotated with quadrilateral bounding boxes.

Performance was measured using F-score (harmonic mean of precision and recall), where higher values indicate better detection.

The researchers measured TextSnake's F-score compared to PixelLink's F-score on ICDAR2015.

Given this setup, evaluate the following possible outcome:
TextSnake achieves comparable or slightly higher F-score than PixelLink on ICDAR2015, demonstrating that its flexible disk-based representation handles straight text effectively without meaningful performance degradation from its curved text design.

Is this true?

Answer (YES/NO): NO